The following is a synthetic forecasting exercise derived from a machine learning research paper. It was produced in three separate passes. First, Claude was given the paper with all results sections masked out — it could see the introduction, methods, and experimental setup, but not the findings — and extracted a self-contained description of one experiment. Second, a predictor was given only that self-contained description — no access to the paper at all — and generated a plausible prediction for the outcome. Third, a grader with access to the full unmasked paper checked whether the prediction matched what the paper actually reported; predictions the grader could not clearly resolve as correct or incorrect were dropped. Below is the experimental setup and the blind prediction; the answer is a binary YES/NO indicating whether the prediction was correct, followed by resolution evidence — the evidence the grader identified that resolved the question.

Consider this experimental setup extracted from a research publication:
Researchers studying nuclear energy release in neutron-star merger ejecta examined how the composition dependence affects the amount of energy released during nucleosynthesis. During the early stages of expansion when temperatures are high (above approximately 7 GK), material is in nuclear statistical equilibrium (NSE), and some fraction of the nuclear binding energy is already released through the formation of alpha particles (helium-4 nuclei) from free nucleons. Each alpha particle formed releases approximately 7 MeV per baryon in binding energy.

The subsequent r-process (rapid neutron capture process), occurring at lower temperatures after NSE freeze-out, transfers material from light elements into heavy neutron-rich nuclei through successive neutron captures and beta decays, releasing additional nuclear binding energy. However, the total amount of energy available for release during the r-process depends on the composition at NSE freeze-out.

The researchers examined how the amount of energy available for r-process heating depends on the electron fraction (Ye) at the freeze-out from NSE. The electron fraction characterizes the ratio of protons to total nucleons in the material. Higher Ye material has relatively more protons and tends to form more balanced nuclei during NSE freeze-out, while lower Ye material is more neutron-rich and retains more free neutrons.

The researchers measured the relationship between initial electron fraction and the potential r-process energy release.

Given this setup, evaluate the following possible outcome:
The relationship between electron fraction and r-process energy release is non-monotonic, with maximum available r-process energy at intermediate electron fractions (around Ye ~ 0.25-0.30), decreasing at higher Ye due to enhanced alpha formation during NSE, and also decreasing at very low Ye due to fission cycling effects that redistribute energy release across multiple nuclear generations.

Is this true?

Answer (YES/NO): NO